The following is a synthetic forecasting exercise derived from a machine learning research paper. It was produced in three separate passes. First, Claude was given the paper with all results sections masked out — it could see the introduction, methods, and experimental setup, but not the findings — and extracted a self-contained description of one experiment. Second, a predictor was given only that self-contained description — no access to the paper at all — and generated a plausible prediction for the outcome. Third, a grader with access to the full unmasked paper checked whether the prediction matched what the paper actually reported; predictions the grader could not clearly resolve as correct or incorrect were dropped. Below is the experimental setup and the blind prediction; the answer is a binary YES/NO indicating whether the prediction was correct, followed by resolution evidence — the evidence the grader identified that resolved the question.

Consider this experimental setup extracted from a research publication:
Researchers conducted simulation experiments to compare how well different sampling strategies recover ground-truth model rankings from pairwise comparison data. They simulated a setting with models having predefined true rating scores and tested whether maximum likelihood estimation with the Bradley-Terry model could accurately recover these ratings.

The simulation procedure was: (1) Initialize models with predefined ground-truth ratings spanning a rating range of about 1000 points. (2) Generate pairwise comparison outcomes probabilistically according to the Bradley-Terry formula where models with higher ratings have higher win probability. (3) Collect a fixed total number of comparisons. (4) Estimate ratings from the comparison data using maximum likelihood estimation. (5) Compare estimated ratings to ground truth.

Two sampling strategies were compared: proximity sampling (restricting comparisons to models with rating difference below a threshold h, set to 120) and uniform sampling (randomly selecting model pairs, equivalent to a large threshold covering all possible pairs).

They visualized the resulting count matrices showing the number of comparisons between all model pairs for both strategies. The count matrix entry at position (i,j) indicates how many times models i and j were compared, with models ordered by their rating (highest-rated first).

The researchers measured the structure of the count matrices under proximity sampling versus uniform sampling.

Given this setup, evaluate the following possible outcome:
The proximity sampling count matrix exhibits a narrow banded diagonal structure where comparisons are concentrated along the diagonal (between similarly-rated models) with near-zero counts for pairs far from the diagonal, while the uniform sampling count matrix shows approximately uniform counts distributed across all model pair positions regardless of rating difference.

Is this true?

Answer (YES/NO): YES